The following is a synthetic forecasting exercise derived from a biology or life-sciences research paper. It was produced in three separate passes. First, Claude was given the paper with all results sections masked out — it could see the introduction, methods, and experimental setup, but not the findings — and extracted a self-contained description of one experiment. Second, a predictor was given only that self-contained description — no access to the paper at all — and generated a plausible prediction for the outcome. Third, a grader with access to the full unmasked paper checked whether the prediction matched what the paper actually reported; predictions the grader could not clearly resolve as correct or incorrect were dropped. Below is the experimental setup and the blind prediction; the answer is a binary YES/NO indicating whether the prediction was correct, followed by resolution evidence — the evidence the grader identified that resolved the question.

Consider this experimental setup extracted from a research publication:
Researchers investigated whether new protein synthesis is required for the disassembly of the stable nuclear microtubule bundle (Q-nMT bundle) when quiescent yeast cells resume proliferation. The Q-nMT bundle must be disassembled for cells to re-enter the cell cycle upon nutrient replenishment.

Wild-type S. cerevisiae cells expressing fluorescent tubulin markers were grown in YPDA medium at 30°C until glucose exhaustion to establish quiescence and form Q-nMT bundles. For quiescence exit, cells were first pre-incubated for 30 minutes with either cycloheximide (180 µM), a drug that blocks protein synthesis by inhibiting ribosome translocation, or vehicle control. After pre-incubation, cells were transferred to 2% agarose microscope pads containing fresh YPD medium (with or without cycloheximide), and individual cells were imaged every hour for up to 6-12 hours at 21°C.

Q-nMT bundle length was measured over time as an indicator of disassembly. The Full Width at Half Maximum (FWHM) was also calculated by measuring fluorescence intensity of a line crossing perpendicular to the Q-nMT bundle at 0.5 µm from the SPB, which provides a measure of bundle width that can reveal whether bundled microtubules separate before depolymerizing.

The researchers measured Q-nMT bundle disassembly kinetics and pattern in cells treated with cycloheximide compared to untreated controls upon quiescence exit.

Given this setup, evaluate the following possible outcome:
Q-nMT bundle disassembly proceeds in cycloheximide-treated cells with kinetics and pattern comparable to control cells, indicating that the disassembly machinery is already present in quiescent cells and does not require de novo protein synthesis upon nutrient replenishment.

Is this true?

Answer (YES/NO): NO